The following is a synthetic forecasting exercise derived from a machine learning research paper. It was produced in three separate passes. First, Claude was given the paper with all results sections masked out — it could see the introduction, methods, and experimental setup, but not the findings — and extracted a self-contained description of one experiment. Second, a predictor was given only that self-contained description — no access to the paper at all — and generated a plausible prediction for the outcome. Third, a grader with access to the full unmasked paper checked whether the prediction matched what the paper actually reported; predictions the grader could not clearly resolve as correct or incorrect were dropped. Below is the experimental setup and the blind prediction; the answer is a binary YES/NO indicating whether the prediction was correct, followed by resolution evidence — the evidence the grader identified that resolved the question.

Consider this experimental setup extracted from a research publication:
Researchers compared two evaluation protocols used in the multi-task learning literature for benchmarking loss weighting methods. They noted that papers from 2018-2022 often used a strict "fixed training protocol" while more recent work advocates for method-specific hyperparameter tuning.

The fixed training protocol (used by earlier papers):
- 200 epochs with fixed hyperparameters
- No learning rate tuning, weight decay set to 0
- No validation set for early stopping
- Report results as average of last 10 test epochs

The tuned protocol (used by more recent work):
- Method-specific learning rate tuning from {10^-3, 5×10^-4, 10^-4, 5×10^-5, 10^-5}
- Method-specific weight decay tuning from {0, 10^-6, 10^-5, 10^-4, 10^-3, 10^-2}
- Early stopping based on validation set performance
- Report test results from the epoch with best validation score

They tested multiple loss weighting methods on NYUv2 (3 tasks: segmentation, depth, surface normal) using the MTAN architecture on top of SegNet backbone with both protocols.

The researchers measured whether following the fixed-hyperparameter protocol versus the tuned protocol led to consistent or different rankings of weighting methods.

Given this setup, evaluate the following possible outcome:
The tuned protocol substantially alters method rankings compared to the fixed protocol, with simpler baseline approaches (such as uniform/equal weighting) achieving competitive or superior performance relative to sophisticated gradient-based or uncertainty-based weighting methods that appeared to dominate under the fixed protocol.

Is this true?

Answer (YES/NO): NO